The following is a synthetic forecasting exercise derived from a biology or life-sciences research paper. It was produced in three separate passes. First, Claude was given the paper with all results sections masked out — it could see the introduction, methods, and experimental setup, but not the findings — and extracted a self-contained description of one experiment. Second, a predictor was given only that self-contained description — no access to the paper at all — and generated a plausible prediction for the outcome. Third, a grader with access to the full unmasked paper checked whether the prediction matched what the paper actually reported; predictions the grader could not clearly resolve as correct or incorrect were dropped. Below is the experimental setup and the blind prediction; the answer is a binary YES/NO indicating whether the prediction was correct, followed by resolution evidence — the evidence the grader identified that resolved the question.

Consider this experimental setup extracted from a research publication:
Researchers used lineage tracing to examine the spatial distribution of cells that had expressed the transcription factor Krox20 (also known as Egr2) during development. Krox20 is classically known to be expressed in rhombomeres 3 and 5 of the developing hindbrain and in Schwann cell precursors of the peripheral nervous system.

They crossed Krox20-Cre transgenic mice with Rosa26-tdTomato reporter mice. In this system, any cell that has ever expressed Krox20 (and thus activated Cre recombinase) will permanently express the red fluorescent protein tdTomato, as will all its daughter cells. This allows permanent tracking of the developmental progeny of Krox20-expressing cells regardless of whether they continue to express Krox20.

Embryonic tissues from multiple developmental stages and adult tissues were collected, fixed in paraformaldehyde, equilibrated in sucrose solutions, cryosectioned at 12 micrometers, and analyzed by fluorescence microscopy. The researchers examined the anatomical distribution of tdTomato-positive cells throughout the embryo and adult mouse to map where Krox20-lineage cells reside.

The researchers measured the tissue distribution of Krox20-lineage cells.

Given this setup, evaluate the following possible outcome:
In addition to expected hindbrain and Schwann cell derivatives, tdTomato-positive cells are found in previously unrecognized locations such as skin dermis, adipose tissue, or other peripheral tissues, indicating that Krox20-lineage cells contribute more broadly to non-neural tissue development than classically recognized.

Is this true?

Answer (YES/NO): YES